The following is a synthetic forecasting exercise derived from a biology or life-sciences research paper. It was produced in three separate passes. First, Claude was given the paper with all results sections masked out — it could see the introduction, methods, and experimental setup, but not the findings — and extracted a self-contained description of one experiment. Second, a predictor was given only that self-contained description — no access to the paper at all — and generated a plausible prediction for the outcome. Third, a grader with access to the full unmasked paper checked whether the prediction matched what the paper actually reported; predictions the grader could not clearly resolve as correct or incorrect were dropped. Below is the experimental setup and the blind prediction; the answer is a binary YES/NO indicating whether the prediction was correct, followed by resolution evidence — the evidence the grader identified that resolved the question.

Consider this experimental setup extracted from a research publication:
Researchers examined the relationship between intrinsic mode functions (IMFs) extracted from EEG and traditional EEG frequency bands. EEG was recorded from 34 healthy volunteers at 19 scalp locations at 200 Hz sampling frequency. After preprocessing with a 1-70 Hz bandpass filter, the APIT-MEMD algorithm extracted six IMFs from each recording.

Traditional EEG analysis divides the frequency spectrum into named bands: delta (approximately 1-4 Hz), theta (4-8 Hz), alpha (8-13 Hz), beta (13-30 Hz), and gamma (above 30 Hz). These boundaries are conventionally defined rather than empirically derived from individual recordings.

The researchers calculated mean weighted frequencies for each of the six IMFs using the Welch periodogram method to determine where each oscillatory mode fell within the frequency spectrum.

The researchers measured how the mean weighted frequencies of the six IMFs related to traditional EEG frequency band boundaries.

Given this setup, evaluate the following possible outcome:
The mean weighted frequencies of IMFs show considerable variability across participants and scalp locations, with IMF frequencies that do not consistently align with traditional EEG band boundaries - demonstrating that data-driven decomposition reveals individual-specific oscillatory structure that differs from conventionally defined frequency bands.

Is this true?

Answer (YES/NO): NO